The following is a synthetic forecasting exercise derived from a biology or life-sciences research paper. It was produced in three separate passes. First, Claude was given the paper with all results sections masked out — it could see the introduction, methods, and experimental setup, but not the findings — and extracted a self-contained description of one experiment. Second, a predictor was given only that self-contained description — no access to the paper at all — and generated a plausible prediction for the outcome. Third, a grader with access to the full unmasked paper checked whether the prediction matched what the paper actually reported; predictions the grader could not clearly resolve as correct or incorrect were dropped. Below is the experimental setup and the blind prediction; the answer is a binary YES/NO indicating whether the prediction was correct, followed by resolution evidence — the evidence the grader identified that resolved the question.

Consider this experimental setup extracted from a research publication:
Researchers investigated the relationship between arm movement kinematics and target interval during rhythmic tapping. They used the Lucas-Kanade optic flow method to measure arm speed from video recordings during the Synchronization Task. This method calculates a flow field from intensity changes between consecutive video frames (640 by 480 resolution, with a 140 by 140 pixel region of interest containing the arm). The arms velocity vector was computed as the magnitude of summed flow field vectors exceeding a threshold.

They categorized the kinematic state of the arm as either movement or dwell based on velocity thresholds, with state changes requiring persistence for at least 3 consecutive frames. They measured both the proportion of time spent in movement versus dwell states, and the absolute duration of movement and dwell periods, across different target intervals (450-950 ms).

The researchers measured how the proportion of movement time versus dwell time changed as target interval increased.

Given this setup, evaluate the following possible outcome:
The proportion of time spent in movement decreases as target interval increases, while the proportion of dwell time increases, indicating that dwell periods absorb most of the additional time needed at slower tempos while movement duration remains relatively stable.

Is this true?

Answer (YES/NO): YES